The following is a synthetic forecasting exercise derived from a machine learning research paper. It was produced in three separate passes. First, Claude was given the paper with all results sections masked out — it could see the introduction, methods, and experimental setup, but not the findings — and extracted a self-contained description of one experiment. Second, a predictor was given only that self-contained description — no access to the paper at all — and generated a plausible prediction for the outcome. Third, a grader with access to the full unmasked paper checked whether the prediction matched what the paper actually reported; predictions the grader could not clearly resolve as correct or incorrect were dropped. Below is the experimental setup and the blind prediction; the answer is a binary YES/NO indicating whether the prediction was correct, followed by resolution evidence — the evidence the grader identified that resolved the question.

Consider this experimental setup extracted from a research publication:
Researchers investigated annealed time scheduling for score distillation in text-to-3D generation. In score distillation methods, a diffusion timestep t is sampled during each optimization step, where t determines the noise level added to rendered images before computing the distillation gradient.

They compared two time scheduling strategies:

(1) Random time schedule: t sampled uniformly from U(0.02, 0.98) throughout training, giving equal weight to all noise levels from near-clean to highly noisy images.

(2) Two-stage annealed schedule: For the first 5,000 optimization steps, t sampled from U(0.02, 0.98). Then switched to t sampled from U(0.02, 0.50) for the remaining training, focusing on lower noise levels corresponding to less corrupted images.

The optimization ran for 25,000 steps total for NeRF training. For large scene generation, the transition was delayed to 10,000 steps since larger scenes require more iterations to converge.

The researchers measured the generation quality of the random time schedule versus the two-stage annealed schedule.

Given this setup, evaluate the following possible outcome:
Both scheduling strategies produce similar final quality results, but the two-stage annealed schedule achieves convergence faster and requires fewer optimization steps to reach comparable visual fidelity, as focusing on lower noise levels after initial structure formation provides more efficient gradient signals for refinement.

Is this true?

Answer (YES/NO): NO